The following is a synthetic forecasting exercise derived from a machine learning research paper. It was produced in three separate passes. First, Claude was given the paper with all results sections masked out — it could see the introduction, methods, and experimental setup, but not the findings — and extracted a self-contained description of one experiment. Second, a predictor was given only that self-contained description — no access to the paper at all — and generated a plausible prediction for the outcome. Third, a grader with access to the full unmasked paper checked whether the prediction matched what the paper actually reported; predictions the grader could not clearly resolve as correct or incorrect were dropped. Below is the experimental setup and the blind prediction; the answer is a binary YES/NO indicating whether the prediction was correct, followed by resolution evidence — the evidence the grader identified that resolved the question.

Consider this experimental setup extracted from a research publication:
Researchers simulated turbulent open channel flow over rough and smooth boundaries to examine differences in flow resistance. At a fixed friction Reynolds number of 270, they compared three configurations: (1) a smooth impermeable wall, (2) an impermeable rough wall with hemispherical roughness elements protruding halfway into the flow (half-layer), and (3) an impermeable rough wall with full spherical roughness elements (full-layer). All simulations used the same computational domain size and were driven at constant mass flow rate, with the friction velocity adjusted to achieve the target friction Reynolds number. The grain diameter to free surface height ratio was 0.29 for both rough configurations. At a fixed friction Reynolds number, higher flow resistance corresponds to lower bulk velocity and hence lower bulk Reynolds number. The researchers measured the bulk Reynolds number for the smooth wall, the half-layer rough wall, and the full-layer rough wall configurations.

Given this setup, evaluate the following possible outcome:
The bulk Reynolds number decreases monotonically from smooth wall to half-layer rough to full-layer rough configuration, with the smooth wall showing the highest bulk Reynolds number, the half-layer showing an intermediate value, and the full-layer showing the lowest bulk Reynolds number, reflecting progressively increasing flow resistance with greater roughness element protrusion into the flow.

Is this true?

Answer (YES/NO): YES